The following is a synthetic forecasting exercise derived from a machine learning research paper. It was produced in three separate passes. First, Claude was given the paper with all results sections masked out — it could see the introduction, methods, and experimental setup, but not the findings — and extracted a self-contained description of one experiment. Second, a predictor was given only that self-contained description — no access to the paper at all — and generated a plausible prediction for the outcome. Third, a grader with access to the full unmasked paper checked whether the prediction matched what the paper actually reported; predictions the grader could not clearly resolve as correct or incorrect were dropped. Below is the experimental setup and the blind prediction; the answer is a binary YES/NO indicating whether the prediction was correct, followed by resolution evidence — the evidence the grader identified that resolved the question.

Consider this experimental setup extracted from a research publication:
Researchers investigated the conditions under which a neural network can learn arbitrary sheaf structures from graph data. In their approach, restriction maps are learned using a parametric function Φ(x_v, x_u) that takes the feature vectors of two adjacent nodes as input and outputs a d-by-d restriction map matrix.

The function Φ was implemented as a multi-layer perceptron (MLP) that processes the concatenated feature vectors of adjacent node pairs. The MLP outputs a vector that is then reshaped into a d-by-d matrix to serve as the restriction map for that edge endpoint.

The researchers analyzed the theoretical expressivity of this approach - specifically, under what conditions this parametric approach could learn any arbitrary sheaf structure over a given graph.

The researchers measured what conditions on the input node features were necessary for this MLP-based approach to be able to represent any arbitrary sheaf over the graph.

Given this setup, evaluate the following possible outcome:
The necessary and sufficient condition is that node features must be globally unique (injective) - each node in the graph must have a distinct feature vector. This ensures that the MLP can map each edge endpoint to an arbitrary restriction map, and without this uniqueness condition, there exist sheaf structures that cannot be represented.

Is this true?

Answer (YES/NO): NO